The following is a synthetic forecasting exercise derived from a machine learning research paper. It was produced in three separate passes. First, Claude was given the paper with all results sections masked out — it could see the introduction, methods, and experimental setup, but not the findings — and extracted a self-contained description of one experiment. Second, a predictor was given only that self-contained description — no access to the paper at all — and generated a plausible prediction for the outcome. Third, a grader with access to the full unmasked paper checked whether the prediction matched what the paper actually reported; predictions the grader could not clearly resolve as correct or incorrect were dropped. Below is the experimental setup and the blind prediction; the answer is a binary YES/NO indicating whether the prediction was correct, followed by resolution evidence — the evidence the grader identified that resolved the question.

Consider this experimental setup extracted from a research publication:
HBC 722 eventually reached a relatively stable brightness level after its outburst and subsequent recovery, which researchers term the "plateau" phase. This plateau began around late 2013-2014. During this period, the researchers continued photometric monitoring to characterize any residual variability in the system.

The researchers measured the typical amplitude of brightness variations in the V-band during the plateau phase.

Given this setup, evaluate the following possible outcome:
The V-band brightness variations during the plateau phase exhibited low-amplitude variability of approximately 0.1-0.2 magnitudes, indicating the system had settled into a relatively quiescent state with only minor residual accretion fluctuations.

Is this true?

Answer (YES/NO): YES